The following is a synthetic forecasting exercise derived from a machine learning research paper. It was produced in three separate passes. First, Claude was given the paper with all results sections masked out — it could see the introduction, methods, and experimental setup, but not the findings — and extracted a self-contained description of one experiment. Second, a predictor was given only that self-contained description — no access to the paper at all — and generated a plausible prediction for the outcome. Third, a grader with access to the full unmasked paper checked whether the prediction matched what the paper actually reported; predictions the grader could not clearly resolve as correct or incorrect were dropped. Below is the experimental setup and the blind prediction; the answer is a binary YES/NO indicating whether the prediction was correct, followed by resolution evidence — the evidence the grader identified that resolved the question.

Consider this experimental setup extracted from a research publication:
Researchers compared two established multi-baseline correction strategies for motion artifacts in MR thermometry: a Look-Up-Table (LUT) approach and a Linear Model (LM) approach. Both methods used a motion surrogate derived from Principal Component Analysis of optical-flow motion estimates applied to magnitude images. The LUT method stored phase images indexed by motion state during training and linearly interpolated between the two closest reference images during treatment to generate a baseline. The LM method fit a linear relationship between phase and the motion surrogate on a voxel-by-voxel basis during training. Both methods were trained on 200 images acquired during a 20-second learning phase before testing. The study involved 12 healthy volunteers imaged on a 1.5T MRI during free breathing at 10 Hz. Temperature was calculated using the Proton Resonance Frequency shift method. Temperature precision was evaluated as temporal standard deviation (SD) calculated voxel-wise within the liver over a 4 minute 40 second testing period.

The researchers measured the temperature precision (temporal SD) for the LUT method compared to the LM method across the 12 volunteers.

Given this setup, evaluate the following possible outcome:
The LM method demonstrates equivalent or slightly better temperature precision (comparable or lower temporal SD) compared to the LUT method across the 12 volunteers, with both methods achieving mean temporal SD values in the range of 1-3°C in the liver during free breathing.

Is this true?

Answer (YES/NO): NO